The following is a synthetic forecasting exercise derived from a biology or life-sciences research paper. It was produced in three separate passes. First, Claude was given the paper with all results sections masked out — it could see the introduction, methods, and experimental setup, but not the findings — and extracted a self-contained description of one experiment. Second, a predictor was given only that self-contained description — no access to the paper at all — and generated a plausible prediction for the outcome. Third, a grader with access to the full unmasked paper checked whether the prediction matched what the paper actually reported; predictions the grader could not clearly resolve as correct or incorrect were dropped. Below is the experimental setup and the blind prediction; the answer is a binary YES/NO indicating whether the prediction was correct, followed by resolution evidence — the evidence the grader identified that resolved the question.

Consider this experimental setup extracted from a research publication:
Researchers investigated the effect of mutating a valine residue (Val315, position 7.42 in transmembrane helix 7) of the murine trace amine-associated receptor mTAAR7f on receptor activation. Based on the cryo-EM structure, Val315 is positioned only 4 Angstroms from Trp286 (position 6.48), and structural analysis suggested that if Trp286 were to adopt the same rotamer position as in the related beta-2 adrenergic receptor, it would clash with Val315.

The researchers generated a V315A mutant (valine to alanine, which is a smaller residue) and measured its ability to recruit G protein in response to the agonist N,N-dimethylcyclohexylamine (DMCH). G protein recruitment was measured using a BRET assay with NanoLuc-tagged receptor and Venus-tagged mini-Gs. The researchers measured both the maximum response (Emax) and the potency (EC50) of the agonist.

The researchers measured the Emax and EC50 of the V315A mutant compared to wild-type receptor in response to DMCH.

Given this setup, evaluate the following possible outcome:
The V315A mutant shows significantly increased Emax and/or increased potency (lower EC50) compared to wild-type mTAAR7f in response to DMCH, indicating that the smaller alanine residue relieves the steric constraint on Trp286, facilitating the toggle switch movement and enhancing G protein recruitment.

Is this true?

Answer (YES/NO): NO